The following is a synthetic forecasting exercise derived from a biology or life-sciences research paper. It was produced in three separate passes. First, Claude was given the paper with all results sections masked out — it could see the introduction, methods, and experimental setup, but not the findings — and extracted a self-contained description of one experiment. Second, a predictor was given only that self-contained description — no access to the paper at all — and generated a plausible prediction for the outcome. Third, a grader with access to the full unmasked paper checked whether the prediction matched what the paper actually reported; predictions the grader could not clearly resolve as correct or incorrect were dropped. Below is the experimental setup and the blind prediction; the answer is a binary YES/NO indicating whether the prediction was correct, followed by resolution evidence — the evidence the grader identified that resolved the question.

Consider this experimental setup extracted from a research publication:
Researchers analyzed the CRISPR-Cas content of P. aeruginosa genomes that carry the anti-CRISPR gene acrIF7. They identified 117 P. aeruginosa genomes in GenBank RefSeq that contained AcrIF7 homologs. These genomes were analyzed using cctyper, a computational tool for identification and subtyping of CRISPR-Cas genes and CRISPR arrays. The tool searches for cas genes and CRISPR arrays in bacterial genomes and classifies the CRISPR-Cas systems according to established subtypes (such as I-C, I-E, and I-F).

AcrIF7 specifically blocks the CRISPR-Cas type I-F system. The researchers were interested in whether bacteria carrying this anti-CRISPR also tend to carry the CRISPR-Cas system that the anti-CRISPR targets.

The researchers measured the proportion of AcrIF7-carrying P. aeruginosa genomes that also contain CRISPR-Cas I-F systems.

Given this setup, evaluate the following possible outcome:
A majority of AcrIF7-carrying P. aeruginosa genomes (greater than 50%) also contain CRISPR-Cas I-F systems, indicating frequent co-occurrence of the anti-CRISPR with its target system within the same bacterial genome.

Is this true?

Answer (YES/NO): NO